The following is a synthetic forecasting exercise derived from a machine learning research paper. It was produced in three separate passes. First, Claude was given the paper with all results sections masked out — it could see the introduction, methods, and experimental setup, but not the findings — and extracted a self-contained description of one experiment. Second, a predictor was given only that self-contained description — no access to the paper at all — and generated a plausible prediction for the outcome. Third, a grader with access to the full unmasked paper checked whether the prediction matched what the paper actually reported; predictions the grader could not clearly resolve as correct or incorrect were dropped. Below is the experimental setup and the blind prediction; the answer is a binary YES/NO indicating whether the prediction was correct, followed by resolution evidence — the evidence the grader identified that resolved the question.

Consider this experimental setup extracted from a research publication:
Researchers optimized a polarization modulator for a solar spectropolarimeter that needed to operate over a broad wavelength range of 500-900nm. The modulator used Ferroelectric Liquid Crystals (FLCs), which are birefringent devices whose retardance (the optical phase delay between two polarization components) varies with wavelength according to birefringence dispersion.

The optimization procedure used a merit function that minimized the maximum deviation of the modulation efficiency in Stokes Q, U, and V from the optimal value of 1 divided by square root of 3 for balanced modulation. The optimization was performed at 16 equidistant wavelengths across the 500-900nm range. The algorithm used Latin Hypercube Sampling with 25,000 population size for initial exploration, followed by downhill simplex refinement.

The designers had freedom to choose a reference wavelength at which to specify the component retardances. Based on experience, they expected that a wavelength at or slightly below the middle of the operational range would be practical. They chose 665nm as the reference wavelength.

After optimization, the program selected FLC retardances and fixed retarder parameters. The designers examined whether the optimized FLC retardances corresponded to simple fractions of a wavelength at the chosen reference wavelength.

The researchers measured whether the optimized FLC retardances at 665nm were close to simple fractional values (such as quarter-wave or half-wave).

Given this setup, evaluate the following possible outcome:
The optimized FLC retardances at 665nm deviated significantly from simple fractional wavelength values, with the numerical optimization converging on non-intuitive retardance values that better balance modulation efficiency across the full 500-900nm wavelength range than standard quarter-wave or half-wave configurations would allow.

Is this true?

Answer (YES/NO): NO